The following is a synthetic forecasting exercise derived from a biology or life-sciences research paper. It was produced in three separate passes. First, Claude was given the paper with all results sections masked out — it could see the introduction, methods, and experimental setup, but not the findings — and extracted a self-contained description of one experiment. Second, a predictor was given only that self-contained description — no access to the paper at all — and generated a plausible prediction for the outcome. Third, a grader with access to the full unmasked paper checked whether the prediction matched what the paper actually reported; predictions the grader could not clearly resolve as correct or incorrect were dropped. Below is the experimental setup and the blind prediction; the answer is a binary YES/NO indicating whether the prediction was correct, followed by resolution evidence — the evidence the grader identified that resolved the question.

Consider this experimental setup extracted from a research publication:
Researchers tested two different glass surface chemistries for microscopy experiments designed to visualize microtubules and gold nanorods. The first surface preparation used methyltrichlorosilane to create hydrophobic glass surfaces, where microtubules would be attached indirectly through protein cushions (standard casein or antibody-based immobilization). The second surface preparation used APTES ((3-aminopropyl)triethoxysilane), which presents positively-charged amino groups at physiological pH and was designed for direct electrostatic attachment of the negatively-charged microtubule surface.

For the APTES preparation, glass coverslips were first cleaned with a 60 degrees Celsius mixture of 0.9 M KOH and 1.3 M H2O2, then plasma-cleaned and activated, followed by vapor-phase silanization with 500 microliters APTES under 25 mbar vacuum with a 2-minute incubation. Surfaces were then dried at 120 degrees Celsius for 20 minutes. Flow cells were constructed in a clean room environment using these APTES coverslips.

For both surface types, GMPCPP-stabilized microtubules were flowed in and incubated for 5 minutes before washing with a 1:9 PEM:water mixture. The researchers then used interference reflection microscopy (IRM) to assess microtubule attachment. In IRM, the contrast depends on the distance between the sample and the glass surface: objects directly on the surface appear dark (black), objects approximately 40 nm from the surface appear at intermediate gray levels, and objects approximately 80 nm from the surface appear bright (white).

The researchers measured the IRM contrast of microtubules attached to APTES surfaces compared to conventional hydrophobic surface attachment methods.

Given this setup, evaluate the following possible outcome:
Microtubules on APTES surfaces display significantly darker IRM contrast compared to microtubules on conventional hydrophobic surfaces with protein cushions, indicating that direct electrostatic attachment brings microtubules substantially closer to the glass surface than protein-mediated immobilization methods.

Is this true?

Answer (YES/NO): YES